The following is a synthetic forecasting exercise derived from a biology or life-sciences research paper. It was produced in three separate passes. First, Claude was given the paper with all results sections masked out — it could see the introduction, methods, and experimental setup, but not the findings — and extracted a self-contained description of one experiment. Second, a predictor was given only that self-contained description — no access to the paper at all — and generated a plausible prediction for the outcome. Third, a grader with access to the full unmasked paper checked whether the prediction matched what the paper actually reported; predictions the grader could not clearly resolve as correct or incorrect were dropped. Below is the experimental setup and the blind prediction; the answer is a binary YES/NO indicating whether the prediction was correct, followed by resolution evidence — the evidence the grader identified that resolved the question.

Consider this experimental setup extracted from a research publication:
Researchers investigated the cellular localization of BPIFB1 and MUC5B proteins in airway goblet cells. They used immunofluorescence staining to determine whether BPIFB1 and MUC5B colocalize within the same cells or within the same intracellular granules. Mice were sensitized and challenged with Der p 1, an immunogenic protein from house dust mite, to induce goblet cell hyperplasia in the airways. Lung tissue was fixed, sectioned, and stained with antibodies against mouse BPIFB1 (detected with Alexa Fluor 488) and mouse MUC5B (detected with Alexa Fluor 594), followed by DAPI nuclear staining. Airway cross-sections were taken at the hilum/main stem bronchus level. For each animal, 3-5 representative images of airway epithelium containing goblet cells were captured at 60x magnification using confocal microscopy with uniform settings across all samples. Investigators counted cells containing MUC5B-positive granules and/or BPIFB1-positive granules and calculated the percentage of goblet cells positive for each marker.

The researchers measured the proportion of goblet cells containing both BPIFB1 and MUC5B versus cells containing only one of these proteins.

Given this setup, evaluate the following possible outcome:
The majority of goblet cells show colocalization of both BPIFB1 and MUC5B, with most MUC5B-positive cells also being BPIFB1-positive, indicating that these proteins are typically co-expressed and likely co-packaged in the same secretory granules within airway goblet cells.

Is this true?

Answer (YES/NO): YES